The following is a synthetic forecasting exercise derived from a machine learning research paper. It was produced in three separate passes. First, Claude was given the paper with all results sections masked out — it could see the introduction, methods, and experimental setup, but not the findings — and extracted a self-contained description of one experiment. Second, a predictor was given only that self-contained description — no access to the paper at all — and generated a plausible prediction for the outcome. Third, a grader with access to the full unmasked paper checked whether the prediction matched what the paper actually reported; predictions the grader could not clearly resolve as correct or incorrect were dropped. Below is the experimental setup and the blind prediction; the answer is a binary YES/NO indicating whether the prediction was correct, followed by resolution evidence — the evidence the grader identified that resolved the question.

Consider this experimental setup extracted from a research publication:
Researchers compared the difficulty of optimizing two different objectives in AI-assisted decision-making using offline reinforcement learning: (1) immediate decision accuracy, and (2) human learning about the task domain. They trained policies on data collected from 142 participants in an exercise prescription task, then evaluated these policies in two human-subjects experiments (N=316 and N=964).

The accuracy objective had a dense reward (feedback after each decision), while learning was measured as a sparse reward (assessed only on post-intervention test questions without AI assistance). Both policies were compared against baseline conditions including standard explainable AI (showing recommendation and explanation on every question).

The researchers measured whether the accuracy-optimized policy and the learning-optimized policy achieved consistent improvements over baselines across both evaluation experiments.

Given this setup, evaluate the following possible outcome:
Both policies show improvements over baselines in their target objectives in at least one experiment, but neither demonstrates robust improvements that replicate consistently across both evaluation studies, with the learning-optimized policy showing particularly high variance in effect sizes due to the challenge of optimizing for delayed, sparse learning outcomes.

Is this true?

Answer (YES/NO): NO